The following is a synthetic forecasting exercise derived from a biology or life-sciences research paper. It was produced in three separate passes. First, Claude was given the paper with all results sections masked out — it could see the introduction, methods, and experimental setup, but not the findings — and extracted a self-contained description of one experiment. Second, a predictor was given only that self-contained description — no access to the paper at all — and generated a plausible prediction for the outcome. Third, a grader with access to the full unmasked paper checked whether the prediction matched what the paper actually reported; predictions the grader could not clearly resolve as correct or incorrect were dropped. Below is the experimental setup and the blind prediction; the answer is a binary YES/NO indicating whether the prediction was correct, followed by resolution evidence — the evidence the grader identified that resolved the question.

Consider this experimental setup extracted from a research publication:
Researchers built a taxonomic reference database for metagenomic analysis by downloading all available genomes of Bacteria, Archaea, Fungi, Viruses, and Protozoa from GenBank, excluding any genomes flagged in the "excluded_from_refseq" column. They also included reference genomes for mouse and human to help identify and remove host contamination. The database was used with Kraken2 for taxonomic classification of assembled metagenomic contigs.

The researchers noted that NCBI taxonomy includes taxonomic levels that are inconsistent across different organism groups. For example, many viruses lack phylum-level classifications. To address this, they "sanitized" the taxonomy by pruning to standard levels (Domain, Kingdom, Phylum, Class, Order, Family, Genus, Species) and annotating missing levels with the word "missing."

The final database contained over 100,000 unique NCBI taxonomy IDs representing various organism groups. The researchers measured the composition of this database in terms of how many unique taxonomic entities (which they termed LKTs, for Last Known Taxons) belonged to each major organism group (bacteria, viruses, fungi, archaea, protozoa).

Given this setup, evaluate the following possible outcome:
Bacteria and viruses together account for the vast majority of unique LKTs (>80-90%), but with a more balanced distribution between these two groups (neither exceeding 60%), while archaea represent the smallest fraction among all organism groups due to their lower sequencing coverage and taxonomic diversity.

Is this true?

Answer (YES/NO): NO